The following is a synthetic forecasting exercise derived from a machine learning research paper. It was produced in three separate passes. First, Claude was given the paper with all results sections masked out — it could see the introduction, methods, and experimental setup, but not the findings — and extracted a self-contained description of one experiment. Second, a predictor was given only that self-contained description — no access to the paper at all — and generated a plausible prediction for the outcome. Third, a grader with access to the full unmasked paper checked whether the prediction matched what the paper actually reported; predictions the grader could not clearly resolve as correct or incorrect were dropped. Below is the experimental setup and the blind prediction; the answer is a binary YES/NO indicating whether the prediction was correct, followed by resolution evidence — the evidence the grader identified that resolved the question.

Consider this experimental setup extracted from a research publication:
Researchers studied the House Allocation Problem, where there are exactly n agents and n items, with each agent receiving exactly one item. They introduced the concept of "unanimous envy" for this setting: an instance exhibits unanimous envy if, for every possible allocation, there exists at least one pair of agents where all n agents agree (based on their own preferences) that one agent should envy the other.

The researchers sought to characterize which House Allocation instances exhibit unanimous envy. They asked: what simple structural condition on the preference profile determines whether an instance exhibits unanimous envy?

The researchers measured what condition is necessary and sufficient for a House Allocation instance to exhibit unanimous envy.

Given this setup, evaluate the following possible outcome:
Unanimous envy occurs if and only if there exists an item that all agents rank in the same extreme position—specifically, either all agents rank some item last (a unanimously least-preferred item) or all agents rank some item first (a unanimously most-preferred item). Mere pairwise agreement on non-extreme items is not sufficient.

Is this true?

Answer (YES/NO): NO